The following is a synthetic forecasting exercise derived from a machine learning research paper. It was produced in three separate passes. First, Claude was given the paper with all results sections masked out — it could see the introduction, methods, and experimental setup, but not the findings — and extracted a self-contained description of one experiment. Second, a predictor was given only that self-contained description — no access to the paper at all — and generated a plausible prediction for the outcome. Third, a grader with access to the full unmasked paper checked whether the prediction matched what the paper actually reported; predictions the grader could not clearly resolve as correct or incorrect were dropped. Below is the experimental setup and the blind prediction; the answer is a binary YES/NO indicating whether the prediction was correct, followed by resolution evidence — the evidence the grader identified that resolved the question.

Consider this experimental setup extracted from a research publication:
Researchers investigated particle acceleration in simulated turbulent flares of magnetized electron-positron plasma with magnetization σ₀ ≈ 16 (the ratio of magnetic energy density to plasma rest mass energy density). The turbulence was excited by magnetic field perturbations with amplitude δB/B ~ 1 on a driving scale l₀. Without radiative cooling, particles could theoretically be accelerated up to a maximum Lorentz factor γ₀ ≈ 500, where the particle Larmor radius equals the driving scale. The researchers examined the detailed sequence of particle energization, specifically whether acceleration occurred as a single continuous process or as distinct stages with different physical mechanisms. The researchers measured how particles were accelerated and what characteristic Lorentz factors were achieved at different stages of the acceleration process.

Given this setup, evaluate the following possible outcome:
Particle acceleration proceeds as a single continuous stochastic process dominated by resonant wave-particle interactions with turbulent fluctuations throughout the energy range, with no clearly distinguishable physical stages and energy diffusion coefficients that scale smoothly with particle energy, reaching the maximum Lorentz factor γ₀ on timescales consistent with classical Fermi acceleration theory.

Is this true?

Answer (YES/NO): NO